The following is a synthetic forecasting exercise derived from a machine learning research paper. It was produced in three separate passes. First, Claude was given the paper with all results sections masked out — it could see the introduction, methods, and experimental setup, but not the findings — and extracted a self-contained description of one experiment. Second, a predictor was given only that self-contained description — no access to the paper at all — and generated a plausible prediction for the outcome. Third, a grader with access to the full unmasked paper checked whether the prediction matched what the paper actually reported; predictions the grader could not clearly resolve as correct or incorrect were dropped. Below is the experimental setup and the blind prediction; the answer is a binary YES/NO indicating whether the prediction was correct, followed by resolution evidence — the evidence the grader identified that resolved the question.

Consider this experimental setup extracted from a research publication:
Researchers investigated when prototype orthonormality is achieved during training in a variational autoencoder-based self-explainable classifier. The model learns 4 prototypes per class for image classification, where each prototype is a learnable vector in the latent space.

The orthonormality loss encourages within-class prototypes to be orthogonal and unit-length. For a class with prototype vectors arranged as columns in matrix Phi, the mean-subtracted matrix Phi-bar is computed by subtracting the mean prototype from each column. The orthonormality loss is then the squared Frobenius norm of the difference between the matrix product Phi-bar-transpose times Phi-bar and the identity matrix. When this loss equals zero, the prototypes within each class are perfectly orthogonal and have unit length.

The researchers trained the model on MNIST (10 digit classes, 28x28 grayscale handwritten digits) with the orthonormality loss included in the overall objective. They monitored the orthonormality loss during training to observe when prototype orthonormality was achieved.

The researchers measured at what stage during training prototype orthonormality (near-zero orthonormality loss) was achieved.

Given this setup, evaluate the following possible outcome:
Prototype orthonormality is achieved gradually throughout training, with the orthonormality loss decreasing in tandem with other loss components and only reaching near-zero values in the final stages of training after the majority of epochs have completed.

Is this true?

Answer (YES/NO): NO